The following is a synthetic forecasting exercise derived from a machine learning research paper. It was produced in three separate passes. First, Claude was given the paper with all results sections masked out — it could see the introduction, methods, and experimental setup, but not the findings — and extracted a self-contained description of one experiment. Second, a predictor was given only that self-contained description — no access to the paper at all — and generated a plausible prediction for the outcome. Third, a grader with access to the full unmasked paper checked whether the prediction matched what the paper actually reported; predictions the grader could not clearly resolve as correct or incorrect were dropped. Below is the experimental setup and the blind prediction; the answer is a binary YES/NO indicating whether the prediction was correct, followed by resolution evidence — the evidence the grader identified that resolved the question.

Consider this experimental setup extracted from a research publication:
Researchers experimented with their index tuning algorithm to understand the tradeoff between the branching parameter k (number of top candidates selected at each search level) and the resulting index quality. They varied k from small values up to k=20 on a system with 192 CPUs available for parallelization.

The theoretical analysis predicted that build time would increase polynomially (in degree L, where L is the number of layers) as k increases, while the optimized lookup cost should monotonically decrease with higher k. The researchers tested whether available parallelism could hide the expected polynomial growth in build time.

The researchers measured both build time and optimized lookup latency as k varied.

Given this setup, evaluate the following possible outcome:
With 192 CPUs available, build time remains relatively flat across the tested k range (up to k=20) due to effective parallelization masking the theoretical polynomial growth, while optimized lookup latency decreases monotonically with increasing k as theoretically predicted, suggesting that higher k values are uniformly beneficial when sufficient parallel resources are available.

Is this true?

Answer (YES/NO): YES